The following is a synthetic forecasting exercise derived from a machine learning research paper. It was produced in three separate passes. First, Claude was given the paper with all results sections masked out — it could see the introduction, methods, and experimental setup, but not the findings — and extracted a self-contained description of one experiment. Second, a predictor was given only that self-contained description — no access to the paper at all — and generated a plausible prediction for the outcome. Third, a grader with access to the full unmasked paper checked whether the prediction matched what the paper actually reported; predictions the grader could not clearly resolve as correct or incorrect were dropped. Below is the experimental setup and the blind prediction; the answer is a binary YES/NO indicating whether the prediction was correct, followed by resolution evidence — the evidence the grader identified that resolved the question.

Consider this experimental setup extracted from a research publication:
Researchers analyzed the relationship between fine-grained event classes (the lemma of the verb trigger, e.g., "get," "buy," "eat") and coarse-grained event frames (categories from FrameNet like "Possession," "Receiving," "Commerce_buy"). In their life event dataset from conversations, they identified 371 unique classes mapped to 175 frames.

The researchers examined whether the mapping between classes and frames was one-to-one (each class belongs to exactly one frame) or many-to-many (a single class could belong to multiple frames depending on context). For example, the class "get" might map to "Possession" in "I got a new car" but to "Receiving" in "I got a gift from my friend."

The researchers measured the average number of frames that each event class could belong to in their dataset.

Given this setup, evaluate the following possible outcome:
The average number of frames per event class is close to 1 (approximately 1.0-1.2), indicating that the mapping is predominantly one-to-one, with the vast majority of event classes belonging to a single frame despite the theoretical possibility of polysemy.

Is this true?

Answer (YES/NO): NO